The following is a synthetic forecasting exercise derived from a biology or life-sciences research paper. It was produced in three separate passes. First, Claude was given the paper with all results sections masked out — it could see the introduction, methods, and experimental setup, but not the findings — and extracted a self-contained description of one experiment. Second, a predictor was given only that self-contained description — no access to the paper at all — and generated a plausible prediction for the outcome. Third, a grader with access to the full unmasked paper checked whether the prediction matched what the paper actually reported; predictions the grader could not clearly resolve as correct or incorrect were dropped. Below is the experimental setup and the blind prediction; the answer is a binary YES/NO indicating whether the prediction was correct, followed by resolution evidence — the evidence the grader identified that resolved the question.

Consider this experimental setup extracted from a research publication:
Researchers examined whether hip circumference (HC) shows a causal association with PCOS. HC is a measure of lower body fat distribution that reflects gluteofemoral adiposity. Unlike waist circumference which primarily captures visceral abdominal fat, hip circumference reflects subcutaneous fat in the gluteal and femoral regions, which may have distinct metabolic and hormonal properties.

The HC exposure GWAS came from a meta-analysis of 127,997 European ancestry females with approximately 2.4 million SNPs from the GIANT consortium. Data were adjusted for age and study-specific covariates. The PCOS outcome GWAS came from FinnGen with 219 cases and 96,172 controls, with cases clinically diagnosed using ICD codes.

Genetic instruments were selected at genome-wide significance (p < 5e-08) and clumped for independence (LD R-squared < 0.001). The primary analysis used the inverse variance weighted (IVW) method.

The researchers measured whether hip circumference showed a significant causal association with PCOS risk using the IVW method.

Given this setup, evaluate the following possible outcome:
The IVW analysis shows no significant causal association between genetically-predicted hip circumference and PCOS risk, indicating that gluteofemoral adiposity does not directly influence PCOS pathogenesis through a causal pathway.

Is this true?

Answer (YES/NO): NO